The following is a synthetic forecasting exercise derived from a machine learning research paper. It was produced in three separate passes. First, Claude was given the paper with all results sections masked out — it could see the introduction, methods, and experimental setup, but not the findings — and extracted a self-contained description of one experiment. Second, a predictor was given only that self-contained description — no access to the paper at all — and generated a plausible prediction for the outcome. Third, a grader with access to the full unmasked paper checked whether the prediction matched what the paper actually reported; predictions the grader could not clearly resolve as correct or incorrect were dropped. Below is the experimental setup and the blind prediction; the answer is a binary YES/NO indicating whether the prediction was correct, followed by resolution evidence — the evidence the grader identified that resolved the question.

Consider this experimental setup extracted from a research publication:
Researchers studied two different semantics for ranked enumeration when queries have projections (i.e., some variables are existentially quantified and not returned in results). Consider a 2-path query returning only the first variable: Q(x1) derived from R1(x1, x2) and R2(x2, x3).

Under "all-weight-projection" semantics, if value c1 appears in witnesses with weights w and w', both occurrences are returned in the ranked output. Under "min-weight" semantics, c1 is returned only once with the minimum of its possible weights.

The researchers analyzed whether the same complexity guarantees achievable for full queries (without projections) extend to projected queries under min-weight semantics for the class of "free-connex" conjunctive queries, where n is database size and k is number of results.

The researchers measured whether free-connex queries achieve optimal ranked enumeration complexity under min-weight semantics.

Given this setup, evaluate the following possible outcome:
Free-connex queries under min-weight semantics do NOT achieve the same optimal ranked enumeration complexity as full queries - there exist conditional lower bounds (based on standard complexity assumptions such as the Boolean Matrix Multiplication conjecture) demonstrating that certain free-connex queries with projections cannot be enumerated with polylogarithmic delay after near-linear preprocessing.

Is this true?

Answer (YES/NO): NO